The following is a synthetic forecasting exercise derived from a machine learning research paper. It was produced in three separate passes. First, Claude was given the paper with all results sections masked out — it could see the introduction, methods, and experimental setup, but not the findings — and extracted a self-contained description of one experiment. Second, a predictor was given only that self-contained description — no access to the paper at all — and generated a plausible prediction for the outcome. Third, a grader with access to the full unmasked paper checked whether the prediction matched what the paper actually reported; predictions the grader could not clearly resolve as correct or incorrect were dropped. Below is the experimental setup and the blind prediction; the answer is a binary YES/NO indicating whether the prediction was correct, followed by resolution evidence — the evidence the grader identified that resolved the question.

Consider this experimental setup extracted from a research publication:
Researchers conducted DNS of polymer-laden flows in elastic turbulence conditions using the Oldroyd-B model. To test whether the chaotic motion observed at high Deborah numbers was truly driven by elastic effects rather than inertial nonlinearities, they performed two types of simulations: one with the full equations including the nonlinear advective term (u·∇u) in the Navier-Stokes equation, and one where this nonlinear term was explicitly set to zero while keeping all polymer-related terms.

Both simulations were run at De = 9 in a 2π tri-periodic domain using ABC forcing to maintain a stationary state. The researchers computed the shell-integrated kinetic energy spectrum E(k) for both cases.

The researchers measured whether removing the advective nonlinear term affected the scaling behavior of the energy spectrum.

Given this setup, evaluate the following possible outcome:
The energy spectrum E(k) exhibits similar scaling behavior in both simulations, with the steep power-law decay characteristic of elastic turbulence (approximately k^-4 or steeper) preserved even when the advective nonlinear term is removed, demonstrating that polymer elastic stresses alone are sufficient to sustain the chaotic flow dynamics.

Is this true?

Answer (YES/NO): YES